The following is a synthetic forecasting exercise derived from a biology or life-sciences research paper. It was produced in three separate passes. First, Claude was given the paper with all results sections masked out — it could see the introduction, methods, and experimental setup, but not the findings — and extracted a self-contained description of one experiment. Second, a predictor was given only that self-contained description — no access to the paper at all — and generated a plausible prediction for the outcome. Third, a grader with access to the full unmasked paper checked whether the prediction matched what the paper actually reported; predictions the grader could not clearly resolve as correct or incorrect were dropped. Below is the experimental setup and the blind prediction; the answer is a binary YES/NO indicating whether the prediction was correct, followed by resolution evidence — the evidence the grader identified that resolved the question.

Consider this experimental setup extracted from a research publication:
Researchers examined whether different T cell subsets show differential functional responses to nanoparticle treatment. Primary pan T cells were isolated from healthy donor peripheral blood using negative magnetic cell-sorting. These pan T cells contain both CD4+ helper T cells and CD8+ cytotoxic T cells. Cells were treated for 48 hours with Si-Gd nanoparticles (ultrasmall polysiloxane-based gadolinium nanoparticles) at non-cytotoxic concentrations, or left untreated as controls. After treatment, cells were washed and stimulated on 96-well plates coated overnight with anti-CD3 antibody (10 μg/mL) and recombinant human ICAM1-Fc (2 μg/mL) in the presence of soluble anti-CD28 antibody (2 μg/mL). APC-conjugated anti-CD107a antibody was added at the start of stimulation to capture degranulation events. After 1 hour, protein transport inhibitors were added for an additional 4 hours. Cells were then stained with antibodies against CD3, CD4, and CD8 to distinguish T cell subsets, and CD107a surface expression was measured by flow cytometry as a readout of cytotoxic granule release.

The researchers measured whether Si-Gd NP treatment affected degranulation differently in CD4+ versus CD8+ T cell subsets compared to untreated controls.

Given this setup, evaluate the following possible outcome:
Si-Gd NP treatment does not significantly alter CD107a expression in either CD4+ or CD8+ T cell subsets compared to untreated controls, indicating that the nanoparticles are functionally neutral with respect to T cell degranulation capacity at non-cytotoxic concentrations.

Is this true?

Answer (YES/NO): NO